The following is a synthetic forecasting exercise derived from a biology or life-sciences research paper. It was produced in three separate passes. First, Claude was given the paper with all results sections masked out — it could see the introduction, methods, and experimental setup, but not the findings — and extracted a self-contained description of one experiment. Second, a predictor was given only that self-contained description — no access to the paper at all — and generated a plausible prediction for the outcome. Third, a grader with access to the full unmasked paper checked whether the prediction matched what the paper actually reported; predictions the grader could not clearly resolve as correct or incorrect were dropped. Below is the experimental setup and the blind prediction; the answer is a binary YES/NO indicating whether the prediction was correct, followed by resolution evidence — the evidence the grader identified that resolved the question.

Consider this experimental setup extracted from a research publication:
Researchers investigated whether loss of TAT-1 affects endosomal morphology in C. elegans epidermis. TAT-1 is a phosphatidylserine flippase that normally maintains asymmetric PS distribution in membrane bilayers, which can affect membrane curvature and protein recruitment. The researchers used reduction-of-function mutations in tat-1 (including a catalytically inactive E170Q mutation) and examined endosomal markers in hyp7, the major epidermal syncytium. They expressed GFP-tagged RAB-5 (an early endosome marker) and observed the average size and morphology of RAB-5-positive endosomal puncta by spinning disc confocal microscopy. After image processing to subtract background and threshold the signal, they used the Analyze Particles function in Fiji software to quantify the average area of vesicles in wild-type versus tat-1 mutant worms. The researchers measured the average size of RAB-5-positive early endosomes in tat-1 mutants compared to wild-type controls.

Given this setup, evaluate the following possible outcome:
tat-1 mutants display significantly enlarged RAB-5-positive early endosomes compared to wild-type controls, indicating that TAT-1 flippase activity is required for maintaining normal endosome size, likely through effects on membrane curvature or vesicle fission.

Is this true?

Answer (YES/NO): YES